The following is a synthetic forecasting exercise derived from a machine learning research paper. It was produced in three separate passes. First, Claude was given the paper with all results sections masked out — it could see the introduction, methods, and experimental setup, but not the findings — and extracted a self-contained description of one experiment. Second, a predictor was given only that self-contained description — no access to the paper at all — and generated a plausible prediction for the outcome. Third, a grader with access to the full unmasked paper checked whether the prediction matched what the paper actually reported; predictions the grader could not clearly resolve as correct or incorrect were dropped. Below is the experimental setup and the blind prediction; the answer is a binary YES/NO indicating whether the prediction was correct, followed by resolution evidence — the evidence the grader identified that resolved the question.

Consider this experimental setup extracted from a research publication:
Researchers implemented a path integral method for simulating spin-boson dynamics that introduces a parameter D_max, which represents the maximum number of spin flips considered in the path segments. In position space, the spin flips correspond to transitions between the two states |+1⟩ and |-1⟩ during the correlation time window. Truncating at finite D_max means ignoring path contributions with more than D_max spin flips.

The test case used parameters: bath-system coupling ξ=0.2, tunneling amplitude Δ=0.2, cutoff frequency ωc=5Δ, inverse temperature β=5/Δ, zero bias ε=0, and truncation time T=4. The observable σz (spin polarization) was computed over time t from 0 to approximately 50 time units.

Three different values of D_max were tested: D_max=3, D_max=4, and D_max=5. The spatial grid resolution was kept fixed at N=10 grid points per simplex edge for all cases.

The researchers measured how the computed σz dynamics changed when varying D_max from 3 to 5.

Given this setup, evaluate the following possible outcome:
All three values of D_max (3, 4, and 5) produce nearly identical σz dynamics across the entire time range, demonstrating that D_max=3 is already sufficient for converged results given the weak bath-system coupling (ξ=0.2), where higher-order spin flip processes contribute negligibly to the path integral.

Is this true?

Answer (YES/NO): NO